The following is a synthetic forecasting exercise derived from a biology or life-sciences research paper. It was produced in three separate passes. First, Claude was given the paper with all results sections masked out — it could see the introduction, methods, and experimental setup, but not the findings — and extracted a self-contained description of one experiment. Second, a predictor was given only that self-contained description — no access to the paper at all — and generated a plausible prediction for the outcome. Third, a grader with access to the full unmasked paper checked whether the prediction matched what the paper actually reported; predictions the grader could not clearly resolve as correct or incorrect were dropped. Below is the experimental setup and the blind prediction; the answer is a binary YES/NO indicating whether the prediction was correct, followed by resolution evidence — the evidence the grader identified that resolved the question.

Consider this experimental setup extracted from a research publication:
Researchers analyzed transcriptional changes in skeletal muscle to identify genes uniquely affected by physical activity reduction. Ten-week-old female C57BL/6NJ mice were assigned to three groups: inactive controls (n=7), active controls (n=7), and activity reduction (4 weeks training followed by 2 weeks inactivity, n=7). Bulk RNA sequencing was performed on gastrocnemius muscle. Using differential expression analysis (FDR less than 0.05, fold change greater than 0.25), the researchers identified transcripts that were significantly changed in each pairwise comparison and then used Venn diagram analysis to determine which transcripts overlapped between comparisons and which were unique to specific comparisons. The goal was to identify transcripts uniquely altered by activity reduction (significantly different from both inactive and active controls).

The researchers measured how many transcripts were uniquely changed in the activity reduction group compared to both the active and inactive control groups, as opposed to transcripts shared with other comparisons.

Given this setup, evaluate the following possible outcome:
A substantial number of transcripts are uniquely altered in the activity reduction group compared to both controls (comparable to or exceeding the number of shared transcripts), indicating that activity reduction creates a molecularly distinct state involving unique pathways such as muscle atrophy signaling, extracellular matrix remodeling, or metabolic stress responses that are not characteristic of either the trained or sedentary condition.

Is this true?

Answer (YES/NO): NO